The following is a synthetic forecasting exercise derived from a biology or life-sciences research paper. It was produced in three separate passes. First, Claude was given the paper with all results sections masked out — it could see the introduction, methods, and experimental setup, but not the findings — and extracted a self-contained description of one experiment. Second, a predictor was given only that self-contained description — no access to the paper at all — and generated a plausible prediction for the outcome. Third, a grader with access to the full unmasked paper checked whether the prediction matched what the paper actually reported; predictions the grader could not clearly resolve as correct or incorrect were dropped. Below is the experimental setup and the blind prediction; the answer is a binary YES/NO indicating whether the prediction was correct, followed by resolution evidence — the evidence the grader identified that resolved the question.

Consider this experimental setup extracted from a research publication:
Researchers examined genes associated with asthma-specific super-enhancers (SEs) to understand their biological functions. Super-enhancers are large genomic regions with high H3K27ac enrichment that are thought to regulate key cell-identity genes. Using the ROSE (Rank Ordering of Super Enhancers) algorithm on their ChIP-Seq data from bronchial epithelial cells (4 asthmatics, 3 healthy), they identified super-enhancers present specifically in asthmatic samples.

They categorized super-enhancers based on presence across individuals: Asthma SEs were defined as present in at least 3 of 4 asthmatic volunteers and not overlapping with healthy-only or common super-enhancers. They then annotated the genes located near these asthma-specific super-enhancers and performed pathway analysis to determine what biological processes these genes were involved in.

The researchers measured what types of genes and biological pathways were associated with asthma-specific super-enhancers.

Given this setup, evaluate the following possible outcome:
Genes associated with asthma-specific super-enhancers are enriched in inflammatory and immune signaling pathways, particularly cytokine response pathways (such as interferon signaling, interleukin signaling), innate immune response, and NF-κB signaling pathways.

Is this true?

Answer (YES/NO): NO